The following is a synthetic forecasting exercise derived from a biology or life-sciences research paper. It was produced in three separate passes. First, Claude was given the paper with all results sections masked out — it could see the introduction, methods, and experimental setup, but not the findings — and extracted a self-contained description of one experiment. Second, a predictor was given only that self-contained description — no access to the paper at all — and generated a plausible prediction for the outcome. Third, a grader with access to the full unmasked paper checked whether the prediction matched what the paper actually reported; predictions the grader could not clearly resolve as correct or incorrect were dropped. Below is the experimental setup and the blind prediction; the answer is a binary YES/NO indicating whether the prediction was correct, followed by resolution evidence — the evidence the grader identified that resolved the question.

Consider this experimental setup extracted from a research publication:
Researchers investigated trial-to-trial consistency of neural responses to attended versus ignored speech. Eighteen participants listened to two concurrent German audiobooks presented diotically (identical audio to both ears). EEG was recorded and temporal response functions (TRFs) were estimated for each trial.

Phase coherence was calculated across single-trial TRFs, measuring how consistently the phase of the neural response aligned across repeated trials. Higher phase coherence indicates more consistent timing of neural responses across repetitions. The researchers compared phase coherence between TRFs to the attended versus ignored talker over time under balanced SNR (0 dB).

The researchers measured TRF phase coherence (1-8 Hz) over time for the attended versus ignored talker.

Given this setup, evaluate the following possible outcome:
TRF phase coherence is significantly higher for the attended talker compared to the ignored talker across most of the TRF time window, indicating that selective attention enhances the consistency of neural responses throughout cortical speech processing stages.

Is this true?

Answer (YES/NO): NO